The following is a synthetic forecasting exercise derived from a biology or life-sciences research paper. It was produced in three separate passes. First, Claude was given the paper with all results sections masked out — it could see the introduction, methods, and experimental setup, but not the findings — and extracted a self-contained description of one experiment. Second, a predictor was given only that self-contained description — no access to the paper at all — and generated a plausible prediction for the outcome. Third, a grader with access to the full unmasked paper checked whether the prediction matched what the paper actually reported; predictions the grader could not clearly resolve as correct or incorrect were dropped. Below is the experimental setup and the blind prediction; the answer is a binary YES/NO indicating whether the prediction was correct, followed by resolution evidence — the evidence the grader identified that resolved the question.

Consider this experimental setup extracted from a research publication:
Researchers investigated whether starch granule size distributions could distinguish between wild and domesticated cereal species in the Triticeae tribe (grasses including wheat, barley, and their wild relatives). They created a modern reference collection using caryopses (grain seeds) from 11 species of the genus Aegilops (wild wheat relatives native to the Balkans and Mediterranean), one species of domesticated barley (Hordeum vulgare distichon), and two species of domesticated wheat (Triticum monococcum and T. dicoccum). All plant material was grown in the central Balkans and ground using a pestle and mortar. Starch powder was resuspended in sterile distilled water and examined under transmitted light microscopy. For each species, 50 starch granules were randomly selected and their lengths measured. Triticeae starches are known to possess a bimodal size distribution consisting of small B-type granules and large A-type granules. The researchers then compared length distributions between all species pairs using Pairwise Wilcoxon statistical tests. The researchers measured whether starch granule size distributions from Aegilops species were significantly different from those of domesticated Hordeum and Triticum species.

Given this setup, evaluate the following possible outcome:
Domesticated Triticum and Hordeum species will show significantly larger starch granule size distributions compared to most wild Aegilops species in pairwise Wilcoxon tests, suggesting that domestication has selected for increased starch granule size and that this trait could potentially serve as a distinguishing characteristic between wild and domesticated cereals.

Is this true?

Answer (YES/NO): NO